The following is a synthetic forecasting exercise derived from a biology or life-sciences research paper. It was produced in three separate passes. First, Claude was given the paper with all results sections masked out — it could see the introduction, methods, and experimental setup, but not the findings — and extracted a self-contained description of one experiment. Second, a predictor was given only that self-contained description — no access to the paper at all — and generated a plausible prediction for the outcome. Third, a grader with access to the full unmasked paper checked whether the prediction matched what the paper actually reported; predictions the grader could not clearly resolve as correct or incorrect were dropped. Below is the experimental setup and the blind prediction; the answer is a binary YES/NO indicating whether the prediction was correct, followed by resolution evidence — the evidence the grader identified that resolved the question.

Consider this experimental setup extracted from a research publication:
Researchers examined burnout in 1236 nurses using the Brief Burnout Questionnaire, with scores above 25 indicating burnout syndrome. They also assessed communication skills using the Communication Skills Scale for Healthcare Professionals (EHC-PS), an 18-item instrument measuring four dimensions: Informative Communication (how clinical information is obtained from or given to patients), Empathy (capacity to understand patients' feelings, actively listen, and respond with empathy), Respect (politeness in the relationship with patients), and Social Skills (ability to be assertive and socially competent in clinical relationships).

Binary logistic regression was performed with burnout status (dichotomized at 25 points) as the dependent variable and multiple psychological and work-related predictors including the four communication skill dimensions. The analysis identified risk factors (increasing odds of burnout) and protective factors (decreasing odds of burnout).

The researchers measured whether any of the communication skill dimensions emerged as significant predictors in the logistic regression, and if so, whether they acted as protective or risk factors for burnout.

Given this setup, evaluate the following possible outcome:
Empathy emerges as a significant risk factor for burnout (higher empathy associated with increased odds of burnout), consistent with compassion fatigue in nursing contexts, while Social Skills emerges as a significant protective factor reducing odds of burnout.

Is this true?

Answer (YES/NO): NO